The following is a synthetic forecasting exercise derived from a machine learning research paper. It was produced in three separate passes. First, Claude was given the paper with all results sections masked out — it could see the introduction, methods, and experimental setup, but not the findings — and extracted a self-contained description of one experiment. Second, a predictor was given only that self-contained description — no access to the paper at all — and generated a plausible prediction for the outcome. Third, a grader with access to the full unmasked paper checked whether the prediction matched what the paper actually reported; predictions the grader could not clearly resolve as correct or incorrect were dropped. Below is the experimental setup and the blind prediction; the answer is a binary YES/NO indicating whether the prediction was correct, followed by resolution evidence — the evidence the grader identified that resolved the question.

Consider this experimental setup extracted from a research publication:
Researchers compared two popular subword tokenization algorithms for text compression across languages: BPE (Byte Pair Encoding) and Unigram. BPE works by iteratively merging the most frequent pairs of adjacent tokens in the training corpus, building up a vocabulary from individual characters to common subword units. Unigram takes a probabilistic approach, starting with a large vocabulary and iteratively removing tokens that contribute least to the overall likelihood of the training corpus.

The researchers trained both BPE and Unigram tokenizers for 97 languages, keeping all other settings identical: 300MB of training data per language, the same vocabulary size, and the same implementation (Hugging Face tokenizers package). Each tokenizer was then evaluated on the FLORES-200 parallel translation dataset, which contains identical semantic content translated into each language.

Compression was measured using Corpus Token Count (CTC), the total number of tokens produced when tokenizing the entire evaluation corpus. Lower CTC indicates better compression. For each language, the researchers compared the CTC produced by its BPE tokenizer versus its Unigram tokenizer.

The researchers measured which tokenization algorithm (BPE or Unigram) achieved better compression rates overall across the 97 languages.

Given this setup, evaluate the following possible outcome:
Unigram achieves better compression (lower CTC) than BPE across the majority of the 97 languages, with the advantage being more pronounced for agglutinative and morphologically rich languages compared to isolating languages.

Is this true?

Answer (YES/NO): NO